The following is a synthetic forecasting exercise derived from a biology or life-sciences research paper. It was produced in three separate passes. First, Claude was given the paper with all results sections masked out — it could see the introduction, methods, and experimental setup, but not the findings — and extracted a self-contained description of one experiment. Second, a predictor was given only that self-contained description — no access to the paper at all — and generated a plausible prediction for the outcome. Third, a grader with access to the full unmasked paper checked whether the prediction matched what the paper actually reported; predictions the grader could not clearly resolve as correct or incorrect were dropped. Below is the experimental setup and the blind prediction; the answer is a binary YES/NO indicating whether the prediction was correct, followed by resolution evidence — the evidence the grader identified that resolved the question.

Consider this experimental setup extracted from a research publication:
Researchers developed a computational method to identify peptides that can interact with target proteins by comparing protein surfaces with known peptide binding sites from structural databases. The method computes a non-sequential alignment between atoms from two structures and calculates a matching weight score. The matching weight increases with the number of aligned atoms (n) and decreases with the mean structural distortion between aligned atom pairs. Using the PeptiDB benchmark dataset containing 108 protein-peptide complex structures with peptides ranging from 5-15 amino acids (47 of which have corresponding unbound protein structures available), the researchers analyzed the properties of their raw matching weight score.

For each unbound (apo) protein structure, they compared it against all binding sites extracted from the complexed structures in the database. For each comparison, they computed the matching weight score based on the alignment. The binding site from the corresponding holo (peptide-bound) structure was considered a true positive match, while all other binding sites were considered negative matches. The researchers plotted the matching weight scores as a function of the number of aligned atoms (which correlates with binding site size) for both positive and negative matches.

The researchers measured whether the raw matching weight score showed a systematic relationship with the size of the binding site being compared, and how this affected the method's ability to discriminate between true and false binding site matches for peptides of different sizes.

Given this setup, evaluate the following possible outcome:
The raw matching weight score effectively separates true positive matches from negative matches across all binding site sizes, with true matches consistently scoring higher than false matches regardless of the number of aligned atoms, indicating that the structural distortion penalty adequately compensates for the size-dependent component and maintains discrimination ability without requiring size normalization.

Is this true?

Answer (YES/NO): NO